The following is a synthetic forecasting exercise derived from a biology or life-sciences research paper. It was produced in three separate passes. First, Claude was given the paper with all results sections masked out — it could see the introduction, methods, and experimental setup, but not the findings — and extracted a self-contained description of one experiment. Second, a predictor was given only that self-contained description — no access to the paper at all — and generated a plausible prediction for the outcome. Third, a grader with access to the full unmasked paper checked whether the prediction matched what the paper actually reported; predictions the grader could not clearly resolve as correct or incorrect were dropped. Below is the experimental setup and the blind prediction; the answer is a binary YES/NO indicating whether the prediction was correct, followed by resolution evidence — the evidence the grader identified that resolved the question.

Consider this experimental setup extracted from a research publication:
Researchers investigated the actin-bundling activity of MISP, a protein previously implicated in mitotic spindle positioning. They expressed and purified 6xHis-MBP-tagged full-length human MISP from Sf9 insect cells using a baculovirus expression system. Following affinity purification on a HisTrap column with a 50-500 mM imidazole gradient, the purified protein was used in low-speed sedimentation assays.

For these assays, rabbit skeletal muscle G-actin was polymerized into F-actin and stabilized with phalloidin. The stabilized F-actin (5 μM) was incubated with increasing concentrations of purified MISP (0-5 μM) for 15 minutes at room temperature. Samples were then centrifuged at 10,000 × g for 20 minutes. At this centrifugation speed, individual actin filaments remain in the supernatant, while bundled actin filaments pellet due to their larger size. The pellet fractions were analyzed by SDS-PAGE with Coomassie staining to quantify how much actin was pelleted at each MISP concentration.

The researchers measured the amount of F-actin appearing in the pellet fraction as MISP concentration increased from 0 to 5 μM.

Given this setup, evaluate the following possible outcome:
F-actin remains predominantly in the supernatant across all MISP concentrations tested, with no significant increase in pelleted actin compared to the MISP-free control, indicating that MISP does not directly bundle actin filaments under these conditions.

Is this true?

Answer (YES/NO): NO